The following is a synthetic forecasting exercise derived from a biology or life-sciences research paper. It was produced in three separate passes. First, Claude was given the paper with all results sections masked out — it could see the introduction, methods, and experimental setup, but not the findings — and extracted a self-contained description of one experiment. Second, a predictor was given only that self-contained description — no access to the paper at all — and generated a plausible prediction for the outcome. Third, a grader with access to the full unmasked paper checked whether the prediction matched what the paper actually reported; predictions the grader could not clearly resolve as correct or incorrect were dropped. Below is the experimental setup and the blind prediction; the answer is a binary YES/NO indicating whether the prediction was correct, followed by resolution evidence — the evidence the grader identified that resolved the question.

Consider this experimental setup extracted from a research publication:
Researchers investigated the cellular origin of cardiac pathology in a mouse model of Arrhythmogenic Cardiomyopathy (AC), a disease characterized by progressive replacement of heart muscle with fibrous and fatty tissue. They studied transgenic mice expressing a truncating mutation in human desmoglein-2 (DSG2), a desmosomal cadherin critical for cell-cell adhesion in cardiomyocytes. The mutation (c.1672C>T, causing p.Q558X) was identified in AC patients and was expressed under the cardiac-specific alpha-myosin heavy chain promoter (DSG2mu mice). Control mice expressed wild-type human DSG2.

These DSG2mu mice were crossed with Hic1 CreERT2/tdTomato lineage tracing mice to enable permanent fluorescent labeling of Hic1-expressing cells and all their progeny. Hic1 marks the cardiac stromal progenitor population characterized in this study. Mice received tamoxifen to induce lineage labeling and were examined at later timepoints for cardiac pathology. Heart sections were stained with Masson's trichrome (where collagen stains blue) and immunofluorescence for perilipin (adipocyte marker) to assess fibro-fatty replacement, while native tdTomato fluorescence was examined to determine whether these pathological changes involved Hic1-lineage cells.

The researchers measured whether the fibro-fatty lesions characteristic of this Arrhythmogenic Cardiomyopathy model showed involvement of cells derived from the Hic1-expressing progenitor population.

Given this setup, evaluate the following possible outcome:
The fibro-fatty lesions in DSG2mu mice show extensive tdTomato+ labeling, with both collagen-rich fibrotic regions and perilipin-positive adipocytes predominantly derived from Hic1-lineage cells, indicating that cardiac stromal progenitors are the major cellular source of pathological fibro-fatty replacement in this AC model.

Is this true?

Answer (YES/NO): YES